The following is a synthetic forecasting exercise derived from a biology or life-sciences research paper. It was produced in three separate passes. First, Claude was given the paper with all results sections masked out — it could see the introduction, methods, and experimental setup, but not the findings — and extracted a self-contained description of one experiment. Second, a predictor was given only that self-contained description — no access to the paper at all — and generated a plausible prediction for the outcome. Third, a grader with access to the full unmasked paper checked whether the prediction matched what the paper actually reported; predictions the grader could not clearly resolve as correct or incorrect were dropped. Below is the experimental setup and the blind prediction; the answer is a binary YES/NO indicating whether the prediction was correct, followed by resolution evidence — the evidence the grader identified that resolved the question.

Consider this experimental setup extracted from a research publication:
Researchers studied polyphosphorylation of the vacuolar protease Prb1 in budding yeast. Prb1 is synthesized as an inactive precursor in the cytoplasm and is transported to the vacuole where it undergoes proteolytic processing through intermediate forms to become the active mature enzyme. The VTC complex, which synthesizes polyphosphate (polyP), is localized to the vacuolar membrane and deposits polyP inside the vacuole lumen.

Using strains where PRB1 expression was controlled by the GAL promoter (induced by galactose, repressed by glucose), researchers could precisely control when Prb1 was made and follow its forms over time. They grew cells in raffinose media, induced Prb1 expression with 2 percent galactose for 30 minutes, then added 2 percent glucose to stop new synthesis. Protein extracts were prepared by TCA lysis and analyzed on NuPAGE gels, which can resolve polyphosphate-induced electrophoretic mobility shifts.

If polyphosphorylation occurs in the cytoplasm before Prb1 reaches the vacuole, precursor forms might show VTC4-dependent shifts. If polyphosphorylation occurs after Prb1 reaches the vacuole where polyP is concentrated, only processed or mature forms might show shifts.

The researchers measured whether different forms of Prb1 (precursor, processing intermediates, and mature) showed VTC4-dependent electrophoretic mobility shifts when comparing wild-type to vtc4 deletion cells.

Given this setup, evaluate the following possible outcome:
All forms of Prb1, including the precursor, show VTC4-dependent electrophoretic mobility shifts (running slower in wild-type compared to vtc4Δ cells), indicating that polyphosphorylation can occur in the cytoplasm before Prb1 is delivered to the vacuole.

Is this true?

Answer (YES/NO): NO